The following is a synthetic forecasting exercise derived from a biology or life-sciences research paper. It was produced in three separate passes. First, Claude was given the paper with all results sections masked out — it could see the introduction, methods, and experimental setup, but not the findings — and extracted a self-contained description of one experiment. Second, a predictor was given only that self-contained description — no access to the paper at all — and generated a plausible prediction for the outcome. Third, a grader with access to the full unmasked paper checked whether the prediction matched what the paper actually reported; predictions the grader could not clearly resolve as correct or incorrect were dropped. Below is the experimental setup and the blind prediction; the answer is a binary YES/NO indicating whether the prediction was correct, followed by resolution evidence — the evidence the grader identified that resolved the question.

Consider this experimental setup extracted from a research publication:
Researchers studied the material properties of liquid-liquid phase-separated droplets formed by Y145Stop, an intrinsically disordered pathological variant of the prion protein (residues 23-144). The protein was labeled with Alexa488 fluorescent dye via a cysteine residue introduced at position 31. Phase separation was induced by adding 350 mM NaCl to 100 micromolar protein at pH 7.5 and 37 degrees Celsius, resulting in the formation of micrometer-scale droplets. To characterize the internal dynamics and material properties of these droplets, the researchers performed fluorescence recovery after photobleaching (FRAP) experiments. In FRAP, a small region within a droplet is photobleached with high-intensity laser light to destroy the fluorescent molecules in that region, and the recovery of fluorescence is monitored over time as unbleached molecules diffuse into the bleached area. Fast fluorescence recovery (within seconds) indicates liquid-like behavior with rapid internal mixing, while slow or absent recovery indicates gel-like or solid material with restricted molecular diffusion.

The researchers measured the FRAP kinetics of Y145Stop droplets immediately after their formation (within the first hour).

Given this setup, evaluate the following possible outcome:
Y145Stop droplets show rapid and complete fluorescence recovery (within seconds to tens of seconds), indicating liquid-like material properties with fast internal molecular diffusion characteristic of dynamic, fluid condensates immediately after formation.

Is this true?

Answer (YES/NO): NO